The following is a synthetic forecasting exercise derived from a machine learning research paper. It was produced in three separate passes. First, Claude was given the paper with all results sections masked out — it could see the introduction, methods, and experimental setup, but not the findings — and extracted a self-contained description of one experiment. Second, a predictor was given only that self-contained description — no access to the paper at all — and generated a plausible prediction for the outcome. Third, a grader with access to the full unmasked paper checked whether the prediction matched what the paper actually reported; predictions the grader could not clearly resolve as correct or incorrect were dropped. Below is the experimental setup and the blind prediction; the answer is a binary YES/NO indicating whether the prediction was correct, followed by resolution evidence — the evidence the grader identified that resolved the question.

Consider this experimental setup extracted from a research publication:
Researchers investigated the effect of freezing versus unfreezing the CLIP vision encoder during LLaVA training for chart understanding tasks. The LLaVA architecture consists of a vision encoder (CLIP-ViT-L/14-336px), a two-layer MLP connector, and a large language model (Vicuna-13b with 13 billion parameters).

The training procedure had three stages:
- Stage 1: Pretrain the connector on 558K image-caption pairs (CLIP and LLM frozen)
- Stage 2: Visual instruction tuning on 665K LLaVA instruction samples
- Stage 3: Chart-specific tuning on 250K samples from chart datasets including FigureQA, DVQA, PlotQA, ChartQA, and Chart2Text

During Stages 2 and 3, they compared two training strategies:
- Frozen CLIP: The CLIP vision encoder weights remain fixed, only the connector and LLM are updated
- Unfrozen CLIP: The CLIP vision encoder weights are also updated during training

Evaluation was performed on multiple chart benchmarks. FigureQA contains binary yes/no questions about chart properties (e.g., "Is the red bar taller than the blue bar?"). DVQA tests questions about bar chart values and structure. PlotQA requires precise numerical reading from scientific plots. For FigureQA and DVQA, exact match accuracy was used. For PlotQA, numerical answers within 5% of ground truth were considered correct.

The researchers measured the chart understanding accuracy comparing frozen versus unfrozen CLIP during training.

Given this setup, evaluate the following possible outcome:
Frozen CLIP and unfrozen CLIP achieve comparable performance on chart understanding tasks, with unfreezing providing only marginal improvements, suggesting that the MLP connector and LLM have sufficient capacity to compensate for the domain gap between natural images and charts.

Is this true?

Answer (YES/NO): YES